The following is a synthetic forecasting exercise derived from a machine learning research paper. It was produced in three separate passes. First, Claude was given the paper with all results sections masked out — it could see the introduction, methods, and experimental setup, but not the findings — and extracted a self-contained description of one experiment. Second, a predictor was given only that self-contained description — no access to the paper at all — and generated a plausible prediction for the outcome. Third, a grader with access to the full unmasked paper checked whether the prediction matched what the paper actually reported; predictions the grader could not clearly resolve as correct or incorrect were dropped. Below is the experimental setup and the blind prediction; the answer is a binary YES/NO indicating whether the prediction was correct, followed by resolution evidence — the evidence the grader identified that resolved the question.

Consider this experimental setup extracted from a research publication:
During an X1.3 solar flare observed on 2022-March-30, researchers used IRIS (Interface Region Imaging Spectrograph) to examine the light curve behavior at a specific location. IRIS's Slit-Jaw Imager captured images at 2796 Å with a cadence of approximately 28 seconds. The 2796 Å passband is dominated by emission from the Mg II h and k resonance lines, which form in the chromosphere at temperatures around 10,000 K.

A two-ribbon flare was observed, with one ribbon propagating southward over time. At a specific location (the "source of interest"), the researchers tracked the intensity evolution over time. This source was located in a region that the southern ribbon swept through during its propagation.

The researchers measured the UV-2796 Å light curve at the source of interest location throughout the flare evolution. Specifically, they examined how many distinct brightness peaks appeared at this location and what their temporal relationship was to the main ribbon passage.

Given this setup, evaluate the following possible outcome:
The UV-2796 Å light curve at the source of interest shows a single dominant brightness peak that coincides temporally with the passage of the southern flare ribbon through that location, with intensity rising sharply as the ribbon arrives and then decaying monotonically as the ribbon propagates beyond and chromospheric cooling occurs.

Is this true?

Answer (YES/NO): NO